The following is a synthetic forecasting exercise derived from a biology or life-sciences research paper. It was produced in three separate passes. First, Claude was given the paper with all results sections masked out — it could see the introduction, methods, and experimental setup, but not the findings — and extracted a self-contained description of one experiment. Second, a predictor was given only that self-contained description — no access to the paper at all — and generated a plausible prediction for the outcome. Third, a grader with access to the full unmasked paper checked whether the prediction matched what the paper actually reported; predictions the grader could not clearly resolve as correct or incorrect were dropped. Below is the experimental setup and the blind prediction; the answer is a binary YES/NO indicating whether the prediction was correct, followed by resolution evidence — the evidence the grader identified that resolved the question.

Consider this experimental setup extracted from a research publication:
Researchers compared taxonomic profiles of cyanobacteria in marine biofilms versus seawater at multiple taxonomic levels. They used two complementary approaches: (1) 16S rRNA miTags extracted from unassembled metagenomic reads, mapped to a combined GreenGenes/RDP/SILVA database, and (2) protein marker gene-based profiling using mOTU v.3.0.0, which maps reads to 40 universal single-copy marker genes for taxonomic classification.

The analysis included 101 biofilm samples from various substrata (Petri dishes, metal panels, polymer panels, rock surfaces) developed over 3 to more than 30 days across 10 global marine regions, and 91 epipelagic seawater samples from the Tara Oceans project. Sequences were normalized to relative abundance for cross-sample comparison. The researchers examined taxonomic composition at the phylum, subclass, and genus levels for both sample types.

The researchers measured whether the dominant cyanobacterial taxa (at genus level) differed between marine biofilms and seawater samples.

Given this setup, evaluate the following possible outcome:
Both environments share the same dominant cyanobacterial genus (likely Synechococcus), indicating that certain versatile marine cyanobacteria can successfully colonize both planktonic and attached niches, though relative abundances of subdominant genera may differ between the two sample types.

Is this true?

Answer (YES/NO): NO